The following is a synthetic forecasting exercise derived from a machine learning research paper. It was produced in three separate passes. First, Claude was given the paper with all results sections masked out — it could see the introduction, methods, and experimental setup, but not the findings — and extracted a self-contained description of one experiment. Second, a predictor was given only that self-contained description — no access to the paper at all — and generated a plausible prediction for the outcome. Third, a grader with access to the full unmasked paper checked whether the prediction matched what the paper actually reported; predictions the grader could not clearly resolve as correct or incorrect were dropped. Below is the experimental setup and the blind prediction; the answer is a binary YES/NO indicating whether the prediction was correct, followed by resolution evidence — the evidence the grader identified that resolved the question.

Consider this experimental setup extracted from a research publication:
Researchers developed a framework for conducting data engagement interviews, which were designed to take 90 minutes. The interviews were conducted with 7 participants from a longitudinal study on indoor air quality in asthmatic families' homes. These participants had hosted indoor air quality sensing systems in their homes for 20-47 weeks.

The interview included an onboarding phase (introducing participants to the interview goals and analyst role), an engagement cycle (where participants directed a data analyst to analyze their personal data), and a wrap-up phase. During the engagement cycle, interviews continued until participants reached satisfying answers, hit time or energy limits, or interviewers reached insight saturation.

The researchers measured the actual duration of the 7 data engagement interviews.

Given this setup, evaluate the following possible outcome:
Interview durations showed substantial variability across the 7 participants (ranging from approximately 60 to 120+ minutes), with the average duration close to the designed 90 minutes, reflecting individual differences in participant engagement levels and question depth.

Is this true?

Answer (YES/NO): NO